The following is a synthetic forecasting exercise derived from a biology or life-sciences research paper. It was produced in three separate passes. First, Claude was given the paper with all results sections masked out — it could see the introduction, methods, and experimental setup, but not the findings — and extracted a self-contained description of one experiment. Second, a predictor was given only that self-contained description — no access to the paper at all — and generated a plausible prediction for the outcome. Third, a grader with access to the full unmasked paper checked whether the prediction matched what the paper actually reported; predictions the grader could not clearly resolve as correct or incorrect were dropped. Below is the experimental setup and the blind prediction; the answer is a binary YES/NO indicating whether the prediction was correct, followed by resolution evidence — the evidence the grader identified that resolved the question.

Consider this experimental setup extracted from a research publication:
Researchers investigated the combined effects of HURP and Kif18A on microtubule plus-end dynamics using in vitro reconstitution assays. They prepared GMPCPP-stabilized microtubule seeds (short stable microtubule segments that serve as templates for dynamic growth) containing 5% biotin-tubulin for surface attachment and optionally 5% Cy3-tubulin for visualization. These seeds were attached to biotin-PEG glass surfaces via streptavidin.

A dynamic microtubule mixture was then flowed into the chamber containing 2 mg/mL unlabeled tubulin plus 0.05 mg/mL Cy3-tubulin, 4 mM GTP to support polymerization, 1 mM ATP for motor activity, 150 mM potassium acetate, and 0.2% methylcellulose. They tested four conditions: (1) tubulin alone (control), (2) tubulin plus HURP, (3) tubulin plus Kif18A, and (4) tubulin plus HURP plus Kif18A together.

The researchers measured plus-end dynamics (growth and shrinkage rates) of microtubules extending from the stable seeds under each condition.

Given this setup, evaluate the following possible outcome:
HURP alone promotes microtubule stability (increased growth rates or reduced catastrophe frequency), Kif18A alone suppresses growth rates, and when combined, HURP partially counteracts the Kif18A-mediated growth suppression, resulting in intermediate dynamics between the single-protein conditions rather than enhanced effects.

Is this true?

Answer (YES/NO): NO